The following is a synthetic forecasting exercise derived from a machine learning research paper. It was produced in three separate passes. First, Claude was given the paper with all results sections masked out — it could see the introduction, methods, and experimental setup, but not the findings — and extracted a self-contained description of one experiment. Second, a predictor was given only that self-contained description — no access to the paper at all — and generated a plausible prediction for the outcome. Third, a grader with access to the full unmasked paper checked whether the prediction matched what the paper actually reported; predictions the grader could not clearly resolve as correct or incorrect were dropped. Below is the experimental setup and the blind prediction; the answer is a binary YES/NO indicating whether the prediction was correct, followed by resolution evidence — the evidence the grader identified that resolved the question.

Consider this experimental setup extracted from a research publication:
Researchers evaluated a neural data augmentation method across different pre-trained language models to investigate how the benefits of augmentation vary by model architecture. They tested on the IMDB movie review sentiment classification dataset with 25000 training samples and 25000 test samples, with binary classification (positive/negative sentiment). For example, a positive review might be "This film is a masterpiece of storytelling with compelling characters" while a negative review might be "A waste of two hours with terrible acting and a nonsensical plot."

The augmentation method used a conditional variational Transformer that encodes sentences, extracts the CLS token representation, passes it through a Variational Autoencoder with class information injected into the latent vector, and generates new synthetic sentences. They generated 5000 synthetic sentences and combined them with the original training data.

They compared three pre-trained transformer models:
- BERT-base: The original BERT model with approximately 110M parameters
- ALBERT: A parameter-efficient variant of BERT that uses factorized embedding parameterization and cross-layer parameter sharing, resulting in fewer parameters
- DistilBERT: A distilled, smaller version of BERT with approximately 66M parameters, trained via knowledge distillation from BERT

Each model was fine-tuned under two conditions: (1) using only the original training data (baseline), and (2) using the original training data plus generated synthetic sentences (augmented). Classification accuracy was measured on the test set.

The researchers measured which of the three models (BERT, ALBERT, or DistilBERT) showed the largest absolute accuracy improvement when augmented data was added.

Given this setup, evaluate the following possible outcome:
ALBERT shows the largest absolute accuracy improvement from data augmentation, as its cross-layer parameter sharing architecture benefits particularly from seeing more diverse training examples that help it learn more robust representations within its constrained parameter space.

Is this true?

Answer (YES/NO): NO